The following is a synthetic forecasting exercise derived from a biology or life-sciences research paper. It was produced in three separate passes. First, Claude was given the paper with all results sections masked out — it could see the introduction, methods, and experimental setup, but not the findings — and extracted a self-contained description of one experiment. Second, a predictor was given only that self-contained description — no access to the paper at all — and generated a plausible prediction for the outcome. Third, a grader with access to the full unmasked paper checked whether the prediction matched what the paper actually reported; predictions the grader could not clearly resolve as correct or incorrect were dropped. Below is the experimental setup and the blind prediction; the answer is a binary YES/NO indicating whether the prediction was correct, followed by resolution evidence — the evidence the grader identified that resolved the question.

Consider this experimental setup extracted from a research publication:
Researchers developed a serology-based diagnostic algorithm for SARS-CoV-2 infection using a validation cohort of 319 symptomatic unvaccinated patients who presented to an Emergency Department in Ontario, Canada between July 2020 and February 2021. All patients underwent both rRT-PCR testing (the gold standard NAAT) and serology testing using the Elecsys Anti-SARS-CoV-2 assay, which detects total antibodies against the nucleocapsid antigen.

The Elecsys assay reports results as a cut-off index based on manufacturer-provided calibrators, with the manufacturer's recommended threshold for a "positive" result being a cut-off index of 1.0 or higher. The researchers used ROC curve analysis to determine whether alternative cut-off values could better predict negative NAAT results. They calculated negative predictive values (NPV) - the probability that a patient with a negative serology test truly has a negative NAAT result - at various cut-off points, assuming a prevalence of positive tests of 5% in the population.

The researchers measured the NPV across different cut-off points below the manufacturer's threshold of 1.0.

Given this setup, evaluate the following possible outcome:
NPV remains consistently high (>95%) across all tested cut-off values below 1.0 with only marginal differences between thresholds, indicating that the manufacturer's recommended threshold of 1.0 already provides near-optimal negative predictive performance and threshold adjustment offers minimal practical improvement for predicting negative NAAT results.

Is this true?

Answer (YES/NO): NO